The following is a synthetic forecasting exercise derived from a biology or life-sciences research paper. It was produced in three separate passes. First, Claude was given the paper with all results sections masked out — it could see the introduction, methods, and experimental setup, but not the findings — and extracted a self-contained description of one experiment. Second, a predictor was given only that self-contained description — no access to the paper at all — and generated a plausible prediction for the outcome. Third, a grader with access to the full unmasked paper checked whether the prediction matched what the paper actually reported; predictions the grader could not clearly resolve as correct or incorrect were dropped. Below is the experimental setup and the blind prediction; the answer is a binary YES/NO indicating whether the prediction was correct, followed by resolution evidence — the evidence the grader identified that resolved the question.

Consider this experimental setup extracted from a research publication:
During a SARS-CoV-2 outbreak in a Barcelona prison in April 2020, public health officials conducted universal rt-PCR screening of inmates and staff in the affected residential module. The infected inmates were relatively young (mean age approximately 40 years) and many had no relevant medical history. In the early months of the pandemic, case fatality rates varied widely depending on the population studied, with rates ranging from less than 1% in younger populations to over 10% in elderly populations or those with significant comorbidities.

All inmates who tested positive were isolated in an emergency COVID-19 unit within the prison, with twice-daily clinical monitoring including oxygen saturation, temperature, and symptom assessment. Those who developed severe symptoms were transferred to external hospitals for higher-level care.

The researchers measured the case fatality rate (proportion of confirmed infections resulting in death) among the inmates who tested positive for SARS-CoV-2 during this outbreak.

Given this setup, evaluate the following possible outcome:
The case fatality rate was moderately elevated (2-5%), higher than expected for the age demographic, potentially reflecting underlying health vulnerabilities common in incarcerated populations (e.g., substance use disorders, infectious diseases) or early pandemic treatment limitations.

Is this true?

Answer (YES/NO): NO